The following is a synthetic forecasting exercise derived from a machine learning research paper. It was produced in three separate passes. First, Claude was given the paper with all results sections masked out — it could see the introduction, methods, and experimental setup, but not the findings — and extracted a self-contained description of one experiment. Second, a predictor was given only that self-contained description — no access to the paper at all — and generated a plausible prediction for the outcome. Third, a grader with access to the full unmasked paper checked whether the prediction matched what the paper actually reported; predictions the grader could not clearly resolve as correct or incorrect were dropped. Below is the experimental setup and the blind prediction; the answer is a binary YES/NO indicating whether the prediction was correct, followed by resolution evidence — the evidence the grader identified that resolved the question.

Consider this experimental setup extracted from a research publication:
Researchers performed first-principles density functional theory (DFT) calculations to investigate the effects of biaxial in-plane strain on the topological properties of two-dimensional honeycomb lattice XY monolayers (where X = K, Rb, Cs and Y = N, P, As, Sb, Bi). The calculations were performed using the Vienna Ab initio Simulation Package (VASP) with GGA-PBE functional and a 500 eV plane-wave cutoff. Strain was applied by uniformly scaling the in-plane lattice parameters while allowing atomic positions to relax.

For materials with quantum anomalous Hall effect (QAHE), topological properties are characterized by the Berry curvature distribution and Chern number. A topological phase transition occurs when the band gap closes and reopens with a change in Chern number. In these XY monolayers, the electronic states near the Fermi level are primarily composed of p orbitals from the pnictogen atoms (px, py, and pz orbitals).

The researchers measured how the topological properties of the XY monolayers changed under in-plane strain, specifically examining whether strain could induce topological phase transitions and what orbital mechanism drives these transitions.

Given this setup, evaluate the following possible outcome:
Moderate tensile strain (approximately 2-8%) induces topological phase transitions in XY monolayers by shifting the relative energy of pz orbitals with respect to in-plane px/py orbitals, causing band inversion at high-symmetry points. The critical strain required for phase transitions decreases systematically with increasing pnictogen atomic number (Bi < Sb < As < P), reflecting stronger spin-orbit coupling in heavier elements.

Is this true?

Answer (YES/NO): NO